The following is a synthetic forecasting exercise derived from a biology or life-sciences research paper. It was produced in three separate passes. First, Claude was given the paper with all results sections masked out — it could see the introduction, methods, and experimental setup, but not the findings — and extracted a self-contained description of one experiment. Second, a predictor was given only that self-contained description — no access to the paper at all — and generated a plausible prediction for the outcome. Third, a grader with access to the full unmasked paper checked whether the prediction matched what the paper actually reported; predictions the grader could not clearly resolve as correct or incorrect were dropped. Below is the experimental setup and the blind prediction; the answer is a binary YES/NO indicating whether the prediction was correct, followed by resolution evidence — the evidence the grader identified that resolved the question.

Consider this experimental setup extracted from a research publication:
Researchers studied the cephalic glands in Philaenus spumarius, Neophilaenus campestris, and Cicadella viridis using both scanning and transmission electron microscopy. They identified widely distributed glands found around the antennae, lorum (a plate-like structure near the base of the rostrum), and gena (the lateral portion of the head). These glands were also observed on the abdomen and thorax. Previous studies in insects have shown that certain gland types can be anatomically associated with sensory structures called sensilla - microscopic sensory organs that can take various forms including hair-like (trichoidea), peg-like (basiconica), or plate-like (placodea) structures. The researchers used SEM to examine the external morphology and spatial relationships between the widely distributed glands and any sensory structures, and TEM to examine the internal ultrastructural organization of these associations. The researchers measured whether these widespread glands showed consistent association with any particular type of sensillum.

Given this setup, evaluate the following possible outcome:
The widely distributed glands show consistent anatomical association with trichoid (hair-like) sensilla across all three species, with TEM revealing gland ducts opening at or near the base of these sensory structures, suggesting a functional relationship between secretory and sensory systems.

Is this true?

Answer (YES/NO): NO